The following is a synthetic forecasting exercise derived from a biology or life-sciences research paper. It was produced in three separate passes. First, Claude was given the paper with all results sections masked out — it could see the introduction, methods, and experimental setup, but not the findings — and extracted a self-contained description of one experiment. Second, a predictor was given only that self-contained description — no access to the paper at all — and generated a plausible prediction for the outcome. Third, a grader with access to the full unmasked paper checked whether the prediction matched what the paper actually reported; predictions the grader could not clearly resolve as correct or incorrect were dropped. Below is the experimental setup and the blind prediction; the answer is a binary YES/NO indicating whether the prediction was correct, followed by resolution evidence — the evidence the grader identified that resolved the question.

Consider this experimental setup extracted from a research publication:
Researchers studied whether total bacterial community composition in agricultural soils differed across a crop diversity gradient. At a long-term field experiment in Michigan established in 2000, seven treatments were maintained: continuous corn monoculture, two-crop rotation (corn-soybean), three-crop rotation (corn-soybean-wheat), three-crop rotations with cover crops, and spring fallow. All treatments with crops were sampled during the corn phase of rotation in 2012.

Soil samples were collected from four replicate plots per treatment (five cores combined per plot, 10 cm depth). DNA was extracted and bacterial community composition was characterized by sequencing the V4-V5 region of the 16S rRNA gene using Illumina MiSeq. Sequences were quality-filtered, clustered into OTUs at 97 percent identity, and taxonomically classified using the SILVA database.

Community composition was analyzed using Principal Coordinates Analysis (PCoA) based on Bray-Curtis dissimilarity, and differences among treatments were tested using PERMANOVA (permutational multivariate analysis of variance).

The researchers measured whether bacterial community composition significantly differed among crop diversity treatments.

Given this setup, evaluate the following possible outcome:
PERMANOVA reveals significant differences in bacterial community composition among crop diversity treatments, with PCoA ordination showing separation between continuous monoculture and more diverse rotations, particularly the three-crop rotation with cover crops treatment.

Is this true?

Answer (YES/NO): YES